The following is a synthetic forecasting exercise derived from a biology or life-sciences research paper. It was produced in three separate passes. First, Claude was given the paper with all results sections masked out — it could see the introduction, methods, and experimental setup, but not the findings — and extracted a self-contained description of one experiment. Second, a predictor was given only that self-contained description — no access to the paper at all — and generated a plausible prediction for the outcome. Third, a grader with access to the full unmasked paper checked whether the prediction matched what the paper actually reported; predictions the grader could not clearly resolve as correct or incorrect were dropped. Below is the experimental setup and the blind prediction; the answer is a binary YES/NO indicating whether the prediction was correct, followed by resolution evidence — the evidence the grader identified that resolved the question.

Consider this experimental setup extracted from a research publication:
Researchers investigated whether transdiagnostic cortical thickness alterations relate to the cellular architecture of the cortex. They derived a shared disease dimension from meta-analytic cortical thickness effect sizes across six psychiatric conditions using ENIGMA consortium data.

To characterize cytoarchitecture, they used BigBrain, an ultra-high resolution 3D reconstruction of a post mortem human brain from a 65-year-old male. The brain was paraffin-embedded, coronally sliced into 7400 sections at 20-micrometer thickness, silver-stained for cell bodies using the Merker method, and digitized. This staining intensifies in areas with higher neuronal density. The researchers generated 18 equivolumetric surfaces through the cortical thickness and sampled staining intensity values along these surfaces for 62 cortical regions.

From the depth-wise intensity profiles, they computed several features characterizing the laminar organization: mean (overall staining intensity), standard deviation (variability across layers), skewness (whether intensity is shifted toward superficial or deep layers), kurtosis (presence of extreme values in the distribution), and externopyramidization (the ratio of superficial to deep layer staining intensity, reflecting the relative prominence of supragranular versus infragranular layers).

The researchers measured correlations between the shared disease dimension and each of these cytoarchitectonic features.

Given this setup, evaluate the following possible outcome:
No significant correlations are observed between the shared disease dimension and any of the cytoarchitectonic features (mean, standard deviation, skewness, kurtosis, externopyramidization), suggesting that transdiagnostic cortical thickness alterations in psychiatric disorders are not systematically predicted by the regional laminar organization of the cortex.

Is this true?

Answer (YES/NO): NO